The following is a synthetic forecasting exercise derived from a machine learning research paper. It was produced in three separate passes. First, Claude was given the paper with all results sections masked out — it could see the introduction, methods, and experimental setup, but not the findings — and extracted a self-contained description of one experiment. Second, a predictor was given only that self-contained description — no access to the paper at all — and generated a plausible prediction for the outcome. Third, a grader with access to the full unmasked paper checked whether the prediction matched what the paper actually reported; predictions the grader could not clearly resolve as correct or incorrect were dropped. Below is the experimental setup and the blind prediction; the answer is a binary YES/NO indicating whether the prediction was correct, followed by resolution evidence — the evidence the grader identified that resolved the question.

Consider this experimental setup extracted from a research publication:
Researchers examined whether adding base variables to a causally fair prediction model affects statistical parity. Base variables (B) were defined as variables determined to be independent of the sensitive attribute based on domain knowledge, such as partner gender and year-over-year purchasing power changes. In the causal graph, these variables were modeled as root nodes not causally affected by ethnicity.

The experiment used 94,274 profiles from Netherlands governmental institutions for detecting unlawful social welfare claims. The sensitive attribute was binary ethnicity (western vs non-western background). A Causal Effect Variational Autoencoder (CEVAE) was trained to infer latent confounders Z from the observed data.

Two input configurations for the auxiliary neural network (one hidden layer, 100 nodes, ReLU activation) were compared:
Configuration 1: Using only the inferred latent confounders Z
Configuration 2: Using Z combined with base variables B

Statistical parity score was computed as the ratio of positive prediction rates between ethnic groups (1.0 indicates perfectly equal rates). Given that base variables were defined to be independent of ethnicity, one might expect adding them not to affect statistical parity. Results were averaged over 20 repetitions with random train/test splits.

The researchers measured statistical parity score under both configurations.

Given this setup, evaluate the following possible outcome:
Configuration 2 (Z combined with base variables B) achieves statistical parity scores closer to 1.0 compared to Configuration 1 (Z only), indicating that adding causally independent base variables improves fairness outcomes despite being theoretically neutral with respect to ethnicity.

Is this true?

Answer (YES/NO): NO